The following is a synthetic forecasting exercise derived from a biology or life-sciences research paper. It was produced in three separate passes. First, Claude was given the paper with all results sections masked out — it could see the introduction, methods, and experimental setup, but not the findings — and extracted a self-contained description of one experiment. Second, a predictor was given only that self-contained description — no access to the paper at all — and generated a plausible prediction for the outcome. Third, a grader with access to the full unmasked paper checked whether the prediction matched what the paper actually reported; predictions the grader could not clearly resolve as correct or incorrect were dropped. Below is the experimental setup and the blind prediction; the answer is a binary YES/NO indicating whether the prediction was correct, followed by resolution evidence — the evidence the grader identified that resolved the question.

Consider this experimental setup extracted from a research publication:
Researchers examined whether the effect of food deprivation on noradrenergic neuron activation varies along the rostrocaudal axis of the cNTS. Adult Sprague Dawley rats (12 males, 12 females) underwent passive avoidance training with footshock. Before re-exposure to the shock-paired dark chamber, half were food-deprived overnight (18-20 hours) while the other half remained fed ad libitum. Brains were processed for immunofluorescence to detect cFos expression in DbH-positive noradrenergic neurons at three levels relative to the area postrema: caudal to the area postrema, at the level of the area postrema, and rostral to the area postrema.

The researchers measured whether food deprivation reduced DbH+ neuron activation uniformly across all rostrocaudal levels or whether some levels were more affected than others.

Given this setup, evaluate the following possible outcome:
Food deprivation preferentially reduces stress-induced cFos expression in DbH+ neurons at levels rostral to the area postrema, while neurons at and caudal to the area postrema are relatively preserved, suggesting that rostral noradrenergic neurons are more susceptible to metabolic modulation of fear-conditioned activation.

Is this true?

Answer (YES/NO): NO